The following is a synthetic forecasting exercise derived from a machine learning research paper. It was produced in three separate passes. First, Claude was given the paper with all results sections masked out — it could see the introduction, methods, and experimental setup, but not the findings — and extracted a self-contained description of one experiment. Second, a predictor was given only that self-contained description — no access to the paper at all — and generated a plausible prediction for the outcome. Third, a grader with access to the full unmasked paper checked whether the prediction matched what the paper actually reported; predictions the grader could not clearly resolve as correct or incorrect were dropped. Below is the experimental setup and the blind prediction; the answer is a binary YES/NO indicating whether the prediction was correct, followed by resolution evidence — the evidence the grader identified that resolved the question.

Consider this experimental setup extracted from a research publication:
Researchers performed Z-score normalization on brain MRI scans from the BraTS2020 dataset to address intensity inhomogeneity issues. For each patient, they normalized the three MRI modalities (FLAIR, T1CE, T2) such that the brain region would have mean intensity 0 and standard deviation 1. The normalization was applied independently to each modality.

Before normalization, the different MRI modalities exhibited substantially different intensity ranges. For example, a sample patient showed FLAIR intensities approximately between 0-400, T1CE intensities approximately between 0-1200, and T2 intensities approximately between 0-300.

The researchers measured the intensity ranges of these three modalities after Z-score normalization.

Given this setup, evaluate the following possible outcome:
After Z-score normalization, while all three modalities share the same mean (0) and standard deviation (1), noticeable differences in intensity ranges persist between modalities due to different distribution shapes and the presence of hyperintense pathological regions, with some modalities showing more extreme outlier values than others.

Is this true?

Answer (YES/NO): YES